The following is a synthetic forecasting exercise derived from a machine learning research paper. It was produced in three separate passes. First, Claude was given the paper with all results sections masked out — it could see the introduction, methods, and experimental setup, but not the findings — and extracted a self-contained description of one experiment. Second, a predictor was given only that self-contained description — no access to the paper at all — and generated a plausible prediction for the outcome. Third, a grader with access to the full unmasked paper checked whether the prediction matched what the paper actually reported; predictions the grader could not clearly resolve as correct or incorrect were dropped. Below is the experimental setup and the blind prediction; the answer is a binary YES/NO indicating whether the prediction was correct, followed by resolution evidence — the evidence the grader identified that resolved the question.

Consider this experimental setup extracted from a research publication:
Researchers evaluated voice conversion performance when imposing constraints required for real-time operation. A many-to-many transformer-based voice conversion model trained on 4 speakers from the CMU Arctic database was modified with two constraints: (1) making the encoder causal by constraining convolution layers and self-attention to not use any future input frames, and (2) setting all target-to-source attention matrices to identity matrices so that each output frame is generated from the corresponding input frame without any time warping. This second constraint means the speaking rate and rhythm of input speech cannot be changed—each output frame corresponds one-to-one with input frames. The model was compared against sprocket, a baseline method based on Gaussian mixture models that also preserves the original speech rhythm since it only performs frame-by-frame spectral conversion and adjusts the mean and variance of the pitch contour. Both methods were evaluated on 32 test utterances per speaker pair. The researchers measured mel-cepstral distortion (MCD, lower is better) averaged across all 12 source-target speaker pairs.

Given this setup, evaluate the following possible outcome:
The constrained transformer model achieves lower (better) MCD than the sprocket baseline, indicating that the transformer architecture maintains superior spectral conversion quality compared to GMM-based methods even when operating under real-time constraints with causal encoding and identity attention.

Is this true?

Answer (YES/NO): YES